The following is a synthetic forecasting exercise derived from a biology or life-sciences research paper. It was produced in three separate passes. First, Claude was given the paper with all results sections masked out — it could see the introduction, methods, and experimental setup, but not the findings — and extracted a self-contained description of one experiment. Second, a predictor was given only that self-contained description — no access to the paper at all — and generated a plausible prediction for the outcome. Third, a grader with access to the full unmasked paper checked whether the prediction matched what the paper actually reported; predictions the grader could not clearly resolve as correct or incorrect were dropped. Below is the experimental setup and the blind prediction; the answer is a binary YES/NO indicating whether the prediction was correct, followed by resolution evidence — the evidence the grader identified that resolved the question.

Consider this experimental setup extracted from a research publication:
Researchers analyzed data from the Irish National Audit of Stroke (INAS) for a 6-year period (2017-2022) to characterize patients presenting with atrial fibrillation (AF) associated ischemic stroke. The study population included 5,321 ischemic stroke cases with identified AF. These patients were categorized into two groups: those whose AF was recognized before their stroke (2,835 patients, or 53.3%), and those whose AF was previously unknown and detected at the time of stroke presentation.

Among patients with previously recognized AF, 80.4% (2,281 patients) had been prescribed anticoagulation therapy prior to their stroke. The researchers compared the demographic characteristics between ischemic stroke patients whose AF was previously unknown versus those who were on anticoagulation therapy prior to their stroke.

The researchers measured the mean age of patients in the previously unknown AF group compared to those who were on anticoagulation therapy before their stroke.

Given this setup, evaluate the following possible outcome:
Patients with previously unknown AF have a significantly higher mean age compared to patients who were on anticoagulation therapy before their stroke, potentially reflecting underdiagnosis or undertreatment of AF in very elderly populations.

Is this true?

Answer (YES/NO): NO